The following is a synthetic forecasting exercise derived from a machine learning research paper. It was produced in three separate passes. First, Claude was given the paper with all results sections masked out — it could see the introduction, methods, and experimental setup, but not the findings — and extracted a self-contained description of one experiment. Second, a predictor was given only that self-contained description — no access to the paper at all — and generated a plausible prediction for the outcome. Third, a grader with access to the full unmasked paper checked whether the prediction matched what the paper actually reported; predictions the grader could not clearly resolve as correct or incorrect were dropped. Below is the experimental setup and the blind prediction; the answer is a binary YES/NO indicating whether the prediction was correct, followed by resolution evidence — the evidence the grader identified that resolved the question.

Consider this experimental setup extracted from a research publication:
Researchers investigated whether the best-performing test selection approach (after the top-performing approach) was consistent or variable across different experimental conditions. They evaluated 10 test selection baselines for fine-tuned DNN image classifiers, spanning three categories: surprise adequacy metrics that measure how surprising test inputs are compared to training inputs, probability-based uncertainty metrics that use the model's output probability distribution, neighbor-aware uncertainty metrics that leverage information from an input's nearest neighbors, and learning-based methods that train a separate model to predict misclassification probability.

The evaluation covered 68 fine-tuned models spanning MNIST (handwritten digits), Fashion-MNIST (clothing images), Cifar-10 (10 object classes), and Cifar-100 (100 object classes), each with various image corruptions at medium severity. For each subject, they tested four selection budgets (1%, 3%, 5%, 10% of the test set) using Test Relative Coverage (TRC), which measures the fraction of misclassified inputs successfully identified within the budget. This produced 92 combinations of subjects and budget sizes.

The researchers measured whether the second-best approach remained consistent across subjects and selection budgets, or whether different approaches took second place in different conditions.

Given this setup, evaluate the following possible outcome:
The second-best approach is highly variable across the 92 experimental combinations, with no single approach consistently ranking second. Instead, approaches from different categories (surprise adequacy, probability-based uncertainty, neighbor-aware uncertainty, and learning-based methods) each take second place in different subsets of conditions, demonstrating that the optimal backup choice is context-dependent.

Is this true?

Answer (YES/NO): YES